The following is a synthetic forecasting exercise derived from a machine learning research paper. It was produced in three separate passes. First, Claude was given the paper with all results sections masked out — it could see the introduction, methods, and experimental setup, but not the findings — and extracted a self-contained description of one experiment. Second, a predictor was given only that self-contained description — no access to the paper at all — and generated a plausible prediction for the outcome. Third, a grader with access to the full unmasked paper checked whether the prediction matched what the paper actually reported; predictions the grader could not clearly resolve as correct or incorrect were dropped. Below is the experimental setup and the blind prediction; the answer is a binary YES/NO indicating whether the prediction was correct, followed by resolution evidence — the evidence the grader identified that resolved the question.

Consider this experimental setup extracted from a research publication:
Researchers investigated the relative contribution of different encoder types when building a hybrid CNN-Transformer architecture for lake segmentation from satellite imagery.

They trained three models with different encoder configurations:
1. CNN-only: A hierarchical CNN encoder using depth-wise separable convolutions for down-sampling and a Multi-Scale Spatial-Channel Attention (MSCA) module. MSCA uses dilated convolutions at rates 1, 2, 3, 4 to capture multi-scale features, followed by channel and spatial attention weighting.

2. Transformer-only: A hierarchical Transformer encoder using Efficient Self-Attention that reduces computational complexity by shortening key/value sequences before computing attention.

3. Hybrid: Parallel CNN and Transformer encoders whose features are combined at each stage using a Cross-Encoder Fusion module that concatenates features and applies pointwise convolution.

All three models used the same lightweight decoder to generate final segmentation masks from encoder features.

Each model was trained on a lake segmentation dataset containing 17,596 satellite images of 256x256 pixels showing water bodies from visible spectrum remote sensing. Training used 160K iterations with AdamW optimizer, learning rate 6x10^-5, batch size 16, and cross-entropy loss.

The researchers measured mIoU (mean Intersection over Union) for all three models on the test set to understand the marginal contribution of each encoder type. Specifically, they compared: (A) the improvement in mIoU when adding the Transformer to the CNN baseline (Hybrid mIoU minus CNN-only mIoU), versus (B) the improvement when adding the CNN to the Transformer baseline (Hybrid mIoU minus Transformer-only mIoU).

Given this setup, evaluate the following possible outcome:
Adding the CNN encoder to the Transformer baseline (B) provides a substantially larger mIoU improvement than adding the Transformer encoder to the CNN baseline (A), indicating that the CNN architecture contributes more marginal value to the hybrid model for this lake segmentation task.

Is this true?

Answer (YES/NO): NO